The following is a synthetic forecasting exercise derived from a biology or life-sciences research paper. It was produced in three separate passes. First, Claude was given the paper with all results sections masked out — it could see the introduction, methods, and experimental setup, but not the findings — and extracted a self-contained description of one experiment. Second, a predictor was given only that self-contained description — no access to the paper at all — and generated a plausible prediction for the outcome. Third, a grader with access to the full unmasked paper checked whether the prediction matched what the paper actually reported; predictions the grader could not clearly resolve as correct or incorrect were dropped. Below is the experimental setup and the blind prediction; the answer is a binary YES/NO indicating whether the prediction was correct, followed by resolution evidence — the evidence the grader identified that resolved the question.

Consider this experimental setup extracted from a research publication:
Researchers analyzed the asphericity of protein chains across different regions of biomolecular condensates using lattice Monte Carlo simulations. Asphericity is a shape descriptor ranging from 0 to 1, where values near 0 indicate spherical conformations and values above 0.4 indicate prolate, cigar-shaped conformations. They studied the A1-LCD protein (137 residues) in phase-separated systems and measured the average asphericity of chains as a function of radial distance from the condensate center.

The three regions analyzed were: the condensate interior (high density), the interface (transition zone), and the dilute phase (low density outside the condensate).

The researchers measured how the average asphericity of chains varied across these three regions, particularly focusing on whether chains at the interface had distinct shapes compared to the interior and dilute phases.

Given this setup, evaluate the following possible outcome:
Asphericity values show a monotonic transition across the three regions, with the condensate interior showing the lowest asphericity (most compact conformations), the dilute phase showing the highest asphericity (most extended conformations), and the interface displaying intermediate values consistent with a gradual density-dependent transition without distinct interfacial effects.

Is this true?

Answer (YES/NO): NO